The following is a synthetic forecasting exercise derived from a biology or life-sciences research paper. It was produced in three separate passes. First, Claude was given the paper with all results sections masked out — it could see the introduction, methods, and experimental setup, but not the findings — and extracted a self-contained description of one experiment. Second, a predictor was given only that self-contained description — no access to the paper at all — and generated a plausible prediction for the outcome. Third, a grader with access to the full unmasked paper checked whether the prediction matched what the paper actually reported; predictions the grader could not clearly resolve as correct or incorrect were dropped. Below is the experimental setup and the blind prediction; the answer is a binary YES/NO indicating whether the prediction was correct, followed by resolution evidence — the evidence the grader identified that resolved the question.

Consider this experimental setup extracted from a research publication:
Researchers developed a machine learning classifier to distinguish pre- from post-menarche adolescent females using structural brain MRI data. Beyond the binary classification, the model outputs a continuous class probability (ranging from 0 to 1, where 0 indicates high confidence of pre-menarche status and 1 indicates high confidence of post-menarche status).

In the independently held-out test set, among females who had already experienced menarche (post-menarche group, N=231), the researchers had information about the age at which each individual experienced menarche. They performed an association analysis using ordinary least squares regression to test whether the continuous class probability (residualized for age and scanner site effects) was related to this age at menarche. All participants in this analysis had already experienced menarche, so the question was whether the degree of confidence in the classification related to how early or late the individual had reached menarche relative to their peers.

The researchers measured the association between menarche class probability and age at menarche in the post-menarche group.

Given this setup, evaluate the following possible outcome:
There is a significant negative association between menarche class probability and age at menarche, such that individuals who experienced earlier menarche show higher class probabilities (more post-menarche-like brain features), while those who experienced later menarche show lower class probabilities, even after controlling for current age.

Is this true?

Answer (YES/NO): YES